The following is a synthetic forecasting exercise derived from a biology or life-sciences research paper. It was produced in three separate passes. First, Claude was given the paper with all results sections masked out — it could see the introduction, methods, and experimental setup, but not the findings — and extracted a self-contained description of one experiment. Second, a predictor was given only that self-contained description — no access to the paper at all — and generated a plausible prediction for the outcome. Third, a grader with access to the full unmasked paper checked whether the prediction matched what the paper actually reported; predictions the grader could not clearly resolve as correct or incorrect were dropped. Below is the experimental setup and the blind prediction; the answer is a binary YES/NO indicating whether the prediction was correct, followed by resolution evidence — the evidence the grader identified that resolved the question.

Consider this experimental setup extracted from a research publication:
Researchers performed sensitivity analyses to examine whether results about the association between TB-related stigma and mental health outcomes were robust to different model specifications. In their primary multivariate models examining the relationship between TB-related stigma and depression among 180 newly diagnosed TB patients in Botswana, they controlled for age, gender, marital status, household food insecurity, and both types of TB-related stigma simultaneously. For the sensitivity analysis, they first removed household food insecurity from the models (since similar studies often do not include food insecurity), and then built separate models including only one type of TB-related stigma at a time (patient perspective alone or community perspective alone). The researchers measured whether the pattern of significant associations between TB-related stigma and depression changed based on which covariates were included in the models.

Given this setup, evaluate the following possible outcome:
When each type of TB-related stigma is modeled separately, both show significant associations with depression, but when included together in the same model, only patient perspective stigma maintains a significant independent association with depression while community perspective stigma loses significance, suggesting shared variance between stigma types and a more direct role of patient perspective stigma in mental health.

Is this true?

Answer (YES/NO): NO